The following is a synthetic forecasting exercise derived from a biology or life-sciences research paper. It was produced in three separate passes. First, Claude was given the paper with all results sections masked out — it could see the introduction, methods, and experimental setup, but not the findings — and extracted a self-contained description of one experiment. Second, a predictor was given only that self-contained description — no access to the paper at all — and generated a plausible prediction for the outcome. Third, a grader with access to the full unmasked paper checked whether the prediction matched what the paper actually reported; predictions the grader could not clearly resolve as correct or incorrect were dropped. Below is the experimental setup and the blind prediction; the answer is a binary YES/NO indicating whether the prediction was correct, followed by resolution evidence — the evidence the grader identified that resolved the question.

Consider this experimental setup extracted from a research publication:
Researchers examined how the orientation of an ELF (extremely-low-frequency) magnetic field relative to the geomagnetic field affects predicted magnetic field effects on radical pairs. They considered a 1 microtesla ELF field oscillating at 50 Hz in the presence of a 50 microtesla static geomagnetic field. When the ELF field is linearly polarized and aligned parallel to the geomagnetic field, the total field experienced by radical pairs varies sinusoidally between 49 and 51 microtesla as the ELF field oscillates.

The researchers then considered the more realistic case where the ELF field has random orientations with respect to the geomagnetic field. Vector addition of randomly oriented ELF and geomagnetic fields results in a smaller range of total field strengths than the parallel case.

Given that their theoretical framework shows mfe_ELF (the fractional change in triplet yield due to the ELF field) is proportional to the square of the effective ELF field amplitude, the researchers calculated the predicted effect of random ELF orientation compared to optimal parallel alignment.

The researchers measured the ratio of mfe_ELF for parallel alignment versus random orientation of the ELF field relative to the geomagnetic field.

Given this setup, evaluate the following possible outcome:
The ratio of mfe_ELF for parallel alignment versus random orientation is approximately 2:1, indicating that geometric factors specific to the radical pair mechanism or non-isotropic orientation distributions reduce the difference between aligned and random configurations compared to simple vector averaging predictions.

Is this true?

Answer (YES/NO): NO